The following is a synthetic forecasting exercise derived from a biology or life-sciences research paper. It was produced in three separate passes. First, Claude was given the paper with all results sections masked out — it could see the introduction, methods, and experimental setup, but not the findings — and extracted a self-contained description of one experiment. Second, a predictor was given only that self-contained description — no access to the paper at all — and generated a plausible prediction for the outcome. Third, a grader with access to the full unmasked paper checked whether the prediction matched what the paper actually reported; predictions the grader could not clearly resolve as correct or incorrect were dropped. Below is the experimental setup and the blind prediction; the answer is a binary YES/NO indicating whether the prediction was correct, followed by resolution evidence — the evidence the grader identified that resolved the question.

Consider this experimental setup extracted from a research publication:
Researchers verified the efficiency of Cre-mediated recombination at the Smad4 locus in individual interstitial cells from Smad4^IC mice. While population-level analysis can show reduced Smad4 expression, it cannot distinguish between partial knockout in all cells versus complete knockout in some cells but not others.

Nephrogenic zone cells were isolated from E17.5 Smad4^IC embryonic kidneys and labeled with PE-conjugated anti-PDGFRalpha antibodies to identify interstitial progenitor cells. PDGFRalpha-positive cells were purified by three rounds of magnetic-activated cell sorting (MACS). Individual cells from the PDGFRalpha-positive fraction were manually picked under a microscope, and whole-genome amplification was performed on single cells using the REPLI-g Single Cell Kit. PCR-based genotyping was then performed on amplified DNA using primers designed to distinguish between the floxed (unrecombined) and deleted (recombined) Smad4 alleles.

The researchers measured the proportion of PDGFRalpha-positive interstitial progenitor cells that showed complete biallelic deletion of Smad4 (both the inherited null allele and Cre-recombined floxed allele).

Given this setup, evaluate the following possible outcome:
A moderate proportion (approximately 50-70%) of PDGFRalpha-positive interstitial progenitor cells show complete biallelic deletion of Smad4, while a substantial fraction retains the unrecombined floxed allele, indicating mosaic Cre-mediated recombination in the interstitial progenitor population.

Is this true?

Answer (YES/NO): NO